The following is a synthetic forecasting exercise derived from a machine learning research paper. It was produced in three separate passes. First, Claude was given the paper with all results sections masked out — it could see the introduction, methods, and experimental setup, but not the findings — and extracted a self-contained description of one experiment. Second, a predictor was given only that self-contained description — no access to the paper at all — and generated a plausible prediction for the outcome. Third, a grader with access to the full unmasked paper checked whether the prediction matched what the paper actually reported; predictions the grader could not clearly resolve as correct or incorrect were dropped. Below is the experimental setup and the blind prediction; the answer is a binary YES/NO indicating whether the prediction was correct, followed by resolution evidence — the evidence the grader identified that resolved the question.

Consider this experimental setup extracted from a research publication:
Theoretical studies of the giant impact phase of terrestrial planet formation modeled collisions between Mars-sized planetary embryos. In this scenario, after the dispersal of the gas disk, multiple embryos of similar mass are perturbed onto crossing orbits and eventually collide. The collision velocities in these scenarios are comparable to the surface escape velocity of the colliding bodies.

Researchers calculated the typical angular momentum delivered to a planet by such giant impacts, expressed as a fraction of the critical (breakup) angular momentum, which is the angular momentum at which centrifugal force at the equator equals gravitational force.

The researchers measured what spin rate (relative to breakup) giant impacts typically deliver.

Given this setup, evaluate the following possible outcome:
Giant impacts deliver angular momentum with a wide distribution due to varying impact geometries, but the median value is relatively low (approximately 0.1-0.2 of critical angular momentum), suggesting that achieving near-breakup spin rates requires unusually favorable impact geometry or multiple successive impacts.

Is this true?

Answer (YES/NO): NO